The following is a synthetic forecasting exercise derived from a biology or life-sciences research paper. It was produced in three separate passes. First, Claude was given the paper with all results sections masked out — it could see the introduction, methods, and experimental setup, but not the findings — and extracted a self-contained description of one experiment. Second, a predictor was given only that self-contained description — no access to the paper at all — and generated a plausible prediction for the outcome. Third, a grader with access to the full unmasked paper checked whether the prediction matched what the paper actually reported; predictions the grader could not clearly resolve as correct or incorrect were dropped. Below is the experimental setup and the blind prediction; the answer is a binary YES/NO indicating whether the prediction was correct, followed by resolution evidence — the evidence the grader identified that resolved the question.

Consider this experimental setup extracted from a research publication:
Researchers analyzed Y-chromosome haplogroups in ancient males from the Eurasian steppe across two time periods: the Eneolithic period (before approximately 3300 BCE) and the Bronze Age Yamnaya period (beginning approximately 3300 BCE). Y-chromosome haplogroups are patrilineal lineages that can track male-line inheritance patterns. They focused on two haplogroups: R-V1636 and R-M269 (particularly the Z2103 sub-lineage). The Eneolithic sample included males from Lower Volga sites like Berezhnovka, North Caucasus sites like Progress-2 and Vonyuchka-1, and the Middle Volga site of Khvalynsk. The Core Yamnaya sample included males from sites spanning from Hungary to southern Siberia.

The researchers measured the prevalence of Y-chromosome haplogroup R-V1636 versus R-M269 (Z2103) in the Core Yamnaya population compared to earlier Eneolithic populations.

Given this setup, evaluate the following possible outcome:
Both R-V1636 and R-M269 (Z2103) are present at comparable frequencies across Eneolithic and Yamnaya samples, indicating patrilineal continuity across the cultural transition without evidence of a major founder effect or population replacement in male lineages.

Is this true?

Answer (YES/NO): NO